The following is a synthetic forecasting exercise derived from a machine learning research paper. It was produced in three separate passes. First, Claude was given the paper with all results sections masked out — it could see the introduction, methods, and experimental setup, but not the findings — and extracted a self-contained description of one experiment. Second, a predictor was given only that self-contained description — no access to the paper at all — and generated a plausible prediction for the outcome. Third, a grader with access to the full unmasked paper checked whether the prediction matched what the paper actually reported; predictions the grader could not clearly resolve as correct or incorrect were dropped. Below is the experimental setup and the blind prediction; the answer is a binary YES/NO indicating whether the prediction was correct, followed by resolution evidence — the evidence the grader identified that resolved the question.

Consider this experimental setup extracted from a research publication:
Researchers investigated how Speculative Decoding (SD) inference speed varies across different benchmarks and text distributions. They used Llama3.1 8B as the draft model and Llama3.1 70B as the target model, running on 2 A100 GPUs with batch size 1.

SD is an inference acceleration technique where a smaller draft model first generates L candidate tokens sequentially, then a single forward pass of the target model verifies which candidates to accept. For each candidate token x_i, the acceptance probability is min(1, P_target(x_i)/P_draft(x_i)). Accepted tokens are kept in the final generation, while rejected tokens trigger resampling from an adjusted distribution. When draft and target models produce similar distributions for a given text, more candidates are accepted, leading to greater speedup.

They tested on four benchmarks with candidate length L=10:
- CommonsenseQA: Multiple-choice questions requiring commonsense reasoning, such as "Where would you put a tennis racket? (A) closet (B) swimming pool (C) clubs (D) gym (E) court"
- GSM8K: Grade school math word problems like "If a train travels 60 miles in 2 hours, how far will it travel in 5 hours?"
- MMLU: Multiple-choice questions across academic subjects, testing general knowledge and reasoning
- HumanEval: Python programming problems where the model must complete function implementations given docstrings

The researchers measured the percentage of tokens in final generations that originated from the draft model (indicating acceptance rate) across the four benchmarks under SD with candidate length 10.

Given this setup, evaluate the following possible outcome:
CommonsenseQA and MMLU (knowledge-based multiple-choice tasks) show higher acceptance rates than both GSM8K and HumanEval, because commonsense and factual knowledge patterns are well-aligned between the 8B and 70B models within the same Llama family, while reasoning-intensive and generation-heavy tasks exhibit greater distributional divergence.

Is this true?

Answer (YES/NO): NO